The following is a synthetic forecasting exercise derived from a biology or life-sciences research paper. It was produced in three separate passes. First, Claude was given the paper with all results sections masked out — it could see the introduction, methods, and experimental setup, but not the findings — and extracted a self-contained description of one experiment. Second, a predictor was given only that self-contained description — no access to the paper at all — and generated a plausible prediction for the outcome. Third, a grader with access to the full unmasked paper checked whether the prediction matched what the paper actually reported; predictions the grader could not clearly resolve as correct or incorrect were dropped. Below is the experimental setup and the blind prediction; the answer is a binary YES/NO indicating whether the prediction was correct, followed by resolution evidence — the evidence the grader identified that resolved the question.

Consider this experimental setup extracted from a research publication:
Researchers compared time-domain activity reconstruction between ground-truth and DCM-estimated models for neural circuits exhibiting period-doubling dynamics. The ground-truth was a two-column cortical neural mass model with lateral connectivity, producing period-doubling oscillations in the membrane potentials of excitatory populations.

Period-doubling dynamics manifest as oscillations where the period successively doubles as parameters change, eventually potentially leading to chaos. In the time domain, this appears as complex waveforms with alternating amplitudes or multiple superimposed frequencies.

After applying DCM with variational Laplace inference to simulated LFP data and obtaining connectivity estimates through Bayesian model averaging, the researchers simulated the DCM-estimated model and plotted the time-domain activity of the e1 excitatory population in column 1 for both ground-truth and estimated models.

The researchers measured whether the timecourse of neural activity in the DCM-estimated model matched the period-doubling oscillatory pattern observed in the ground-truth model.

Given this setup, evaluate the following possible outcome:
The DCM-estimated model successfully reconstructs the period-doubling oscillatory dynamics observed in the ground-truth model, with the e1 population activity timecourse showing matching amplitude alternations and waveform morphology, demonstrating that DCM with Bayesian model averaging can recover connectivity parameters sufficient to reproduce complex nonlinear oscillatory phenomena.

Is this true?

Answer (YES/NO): NO